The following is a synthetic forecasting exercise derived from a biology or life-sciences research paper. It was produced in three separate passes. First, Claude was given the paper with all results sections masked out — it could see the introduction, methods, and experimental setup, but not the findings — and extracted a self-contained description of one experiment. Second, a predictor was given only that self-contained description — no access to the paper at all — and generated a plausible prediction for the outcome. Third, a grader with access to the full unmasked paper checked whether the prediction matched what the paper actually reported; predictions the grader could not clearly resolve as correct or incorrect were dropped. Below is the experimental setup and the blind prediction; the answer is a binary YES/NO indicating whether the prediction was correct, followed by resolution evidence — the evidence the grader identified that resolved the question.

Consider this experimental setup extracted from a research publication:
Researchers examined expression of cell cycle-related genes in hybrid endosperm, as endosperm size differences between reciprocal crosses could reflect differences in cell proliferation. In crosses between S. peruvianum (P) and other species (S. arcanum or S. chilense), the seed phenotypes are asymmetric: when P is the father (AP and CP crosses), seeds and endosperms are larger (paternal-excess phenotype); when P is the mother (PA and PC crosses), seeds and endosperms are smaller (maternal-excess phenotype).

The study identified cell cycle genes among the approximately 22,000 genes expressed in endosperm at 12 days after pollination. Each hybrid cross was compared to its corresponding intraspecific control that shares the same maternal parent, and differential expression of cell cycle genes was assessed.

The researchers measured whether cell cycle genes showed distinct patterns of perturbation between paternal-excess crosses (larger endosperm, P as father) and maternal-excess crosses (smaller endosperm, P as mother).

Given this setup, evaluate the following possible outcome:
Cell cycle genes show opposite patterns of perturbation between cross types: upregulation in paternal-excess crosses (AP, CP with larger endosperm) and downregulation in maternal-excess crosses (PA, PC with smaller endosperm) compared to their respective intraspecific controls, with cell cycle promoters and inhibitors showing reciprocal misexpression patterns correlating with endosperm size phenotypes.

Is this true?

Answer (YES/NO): NO